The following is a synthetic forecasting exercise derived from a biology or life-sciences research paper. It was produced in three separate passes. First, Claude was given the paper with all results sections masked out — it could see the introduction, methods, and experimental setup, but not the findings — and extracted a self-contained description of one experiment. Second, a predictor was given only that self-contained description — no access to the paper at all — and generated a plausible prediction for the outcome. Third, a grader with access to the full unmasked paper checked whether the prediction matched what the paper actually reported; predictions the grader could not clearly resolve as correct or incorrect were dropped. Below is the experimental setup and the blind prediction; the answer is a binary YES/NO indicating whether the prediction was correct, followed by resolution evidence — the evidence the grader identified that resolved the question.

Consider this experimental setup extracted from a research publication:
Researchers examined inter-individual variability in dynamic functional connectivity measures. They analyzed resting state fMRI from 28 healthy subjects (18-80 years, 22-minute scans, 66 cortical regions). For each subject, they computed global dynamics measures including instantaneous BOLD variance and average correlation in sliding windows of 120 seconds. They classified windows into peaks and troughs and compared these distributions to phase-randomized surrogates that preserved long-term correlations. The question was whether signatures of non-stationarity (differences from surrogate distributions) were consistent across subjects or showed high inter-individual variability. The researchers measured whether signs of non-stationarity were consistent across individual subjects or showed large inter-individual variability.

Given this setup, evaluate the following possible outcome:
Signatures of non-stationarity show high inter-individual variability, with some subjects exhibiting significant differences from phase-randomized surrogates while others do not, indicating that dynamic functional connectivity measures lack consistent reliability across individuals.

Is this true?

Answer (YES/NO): YES